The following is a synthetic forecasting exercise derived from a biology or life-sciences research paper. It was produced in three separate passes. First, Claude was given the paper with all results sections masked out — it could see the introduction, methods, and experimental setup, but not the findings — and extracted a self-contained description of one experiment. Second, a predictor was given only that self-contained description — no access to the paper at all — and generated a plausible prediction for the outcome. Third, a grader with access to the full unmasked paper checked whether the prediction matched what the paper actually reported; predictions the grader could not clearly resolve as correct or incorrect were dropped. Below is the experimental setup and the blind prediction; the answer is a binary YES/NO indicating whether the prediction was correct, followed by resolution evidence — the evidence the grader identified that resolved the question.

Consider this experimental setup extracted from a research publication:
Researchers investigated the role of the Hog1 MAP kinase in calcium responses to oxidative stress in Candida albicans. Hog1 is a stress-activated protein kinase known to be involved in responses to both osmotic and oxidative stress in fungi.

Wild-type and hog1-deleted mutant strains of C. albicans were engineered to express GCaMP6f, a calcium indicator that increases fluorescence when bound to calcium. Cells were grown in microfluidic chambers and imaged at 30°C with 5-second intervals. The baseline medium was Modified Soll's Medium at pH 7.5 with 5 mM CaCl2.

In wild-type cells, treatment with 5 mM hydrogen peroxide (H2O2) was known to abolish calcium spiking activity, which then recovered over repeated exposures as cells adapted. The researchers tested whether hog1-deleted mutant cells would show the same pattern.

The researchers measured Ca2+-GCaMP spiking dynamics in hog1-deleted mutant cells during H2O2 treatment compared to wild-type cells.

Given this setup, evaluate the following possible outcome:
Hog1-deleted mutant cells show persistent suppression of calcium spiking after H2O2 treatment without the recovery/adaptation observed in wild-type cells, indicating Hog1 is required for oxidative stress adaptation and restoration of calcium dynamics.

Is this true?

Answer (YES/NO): NO